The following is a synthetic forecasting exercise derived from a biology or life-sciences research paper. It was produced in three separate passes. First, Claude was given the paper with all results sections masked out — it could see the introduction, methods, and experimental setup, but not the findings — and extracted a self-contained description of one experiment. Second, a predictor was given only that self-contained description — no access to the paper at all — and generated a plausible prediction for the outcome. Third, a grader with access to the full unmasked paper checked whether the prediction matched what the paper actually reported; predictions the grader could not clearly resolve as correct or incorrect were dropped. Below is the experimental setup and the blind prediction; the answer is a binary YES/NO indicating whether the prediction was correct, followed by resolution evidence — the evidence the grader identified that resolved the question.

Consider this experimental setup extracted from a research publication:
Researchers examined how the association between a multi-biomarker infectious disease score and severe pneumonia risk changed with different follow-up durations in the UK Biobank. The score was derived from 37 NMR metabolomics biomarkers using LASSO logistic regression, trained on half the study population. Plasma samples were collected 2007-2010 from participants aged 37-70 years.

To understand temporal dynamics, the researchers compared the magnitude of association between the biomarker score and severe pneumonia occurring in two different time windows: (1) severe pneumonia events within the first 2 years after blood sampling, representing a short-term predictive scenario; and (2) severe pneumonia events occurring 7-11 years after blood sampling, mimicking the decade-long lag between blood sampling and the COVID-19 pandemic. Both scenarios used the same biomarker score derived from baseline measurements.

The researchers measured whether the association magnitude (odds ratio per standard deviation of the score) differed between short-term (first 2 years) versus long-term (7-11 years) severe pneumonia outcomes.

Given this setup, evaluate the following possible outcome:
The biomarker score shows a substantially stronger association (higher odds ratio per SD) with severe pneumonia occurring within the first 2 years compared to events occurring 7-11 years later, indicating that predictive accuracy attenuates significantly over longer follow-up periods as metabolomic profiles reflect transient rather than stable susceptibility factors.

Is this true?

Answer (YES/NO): YES